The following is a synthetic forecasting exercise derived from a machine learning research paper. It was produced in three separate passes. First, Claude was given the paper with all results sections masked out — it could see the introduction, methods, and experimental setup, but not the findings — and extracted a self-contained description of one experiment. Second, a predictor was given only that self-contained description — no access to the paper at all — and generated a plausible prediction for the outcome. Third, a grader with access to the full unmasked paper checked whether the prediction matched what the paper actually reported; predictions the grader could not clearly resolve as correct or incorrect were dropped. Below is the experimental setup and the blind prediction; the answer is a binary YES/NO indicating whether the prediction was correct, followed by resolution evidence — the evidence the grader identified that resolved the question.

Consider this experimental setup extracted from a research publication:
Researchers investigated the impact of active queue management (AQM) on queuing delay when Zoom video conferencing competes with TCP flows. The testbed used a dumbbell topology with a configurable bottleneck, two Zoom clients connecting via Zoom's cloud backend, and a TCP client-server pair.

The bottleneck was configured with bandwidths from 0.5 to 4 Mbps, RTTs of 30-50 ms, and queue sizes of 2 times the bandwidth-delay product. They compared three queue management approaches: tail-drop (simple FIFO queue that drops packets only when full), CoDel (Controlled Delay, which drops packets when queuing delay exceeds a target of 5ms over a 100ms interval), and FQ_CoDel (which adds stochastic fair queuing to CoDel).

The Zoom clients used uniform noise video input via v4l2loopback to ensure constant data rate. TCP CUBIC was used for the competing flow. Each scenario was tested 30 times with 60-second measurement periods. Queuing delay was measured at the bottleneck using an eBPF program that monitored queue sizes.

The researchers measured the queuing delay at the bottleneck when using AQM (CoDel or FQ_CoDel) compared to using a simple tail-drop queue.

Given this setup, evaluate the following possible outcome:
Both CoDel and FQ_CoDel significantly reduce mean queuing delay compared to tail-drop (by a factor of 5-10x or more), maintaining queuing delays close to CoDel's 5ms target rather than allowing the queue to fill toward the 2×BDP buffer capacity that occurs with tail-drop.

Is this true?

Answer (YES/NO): NO